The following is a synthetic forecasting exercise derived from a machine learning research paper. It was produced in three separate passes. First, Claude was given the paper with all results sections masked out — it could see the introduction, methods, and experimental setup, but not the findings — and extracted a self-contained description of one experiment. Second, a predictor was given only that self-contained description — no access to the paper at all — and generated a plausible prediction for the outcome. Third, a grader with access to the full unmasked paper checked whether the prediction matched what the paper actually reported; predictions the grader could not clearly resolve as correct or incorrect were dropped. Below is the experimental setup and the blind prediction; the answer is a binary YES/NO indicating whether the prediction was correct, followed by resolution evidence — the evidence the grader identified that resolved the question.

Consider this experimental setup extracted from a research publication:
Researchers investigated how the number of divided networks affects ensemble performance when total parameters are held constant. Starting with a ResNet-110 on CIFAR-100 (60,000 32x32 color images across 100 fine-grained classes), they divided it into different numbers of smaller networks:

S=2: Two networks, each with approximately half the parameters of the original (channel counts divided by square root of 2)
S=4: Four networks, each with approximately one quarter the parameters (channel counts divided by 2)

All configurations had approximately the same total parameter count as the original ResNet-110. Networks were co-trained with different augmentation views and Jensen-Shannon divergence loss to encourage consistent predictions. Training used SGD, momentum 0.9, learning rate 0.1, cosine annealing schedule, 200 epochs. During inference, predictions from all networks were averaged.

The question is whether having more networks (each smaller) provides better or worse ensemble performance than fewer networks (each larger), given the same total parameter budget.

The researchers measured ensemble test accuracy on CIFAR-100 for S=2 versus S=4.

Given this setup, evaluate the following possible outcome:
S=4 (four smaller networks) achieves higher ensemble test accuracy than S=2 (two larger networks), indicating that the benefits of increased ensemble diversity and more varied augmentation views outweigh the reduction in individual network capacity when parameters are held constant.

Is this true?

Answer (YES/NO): NO